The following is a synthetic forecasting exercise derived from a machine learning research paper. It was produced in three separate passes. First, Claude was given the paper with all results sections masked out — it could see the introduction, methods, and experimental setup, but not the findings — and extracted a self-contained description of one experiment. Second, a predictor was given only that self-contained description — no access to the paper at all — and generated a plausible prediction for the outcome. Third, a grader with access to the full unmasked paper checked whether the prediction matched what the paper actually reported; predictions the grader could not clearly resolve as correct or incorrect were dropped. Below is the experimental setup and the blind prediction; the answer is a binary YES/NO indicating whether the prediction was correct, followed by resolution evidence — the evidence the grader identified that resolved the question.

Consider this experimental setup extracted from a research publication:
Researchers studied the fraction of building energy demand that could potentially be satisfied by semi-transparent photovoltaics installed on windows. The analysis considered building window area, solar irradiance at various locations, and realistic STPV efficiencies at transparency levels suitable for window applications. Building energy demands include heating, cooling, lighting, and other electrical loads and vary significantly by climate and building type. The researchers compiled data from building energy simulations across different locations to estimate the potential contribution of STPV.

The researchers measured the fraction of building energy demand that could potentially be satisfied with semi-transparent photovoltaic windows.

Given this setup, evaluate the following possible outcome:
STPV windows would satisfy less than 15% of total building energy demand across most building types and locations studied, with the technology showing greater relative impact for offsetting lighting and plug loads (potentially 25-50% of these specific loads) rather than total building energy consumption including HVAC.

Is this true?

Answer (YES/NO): NO